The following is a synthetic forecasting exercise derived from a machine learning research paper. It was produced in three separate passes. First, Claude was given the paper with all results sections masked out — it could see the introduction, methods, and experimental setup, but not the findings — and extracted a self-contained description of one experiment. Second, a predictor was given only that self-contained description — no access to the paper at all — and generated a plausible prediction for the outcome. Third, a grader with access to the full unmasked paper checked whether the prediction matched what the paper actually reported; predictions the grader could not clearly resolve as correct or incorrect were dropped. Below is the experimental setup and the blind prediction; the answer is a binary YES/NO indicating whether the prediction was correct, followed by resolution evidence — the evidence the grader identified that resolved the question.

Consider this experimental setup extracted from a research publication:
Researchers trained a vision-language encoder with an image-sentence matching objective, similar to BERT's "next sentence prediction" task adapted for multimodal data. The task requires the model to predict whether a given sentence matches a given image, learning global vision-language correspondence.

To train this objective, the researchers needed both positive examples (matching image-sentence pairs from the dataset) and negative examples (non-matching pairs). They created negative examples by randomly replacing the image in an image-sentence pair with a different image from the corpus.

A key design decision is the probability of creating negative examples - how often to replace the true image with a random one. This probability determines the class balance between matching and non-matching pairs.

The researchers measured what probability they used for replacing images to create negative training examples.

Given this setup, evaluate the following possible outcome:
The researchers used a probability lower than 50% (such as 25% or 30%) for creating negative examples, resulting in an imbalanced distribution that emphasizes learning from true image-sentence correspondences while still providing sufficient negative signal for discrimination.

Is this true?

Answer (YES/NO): NO